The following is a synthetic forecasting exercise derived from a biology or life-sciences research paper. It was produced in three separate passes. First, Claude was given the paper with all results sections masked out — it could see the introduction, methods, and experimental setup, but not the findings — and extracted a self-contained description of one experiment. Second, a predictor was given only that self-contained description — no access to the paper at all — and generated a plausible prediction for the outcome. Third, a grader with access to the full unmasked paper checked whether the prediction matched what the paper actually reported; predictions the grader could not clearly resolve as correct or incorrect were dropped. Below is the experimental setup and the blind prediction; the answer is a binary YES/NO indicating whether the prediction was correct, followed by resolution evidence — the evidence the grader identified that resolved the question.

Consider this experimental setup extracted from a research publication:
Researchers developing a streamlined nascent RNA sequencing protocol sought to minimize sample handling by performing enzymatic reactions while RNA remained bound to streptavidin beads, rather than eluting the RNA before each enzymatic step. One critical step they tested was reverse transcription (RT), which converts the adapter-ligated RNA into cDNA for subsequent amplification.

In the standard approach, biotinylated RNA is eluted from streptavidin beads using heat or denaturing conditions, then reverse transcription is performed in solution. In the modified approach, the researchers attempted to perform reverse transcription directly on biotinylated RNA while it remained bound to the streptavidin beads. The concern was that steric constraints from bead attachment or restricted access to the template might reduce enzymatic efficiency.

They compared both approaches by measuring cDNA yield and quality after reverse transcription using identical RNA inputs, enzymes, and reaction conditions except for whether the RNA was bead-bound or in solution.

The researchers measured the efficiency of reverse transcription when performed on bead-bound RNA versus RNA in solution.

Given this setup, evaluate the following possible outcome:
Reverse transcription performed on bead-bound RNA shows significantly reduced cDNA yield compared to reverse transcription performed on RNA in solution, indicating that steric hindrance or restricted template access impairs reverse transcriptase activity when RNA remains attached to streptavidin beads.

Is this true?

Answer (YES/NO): YES